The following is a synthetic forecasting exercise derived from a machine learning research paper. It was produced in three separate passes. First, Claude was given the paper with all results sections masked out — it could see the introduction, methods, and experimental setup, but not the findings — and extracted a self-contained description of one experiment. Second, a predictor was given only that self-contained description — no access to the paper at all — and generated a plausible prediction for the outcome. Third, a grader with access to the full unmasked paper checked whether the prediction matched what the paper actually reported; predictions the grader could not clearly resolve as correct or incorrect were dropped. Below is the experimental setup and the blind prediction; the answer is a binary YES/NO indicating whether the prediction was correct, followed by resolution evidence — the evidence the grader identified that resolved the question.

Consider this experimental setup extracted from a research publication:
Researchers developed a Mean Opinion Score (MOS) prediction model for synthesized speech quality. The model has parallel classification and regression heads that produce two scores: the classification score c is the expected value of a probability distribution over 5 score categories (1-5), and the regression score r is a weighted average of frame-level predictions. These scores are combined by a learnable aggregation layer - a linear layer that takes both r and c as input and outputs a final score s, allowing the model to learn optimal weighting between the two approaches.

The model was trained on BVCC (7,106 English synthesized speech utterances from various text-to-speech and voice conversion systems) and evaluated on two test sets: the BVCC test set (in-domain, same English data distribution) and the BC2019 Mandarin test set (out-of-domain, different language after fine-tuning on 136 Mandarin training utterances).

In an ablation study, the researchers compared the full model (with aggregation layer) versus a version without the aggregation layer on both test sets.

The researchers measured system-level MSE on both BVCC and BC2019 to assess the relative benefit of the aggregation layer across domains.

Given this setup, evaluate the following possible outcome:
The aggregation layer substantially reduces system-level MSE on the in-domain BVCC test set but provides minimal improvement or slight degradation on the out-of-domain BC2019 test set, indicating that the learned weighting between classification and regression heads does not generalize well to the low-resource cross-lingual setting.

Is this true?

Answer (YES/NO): NO